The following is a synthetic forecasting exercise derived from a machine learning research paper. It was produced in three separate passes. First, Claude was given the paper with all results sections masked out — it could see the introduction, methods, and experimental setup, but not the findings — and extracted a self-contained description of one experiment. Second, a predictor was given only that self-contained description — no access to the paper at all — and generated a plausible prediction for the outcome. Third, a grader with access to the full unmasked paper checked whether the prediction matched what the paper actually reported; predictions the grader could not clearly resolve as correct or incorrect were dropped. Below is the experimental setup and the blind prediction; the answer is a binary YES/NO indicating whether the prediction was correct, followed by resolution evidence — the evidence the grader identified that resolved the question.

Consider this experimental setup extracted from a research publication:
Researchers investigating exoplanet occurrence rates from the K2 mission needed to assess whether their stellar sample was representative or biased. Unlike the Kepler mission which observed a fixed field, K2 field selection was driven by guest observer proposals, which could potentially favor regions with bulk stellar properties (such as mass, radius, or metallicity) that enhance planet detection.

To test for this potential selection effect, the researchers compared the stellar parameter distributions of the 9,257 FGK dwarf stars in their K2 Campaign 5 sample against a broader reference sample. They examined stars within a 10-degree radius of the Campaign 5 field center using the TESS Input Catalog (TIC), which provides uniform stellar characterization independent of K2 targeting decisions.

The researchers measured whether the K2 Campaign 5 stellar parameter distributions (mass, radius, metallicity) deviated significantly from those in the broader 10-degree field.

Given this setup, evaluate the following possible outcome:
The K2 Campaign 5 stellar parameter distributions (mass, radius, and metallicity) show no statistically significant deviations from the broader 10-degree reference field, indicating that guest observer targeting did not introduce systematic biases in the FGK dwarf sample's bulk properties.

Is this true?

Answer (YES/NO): YES